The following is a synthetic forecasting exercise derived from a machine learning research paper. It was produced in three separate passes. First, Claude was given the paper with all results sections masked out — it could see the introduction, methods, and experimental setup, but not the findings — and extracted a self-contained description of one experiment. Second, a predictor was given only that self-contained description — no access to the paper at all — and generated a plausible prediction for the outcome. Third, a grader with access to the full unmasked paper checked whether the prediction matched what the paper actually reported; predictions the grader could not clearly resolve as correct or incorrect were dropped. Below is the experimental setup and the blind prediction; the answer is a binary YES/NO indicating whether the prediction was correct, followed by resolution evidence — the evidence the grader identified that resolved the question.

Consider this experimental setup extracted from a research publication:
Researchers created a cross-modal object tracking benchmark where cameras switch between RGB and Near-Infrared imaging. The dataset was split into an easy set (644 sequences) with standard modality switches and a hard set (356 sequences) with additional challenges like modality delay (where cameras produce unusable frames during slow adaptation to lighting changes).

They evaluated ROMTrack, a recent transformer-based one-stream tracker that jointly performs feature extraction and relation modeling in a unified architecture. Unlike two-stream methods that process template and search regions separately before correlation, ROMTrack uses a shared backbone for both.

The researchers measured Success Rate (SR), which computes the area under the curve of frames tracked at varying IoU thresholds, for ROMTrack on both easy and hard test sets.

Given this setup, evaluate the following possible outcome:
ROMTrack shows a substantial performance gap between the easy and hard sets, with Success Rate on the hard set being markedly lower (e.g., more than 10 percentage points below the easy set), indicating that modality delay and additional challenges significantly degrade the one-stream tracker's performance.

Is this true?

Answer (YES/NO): NO